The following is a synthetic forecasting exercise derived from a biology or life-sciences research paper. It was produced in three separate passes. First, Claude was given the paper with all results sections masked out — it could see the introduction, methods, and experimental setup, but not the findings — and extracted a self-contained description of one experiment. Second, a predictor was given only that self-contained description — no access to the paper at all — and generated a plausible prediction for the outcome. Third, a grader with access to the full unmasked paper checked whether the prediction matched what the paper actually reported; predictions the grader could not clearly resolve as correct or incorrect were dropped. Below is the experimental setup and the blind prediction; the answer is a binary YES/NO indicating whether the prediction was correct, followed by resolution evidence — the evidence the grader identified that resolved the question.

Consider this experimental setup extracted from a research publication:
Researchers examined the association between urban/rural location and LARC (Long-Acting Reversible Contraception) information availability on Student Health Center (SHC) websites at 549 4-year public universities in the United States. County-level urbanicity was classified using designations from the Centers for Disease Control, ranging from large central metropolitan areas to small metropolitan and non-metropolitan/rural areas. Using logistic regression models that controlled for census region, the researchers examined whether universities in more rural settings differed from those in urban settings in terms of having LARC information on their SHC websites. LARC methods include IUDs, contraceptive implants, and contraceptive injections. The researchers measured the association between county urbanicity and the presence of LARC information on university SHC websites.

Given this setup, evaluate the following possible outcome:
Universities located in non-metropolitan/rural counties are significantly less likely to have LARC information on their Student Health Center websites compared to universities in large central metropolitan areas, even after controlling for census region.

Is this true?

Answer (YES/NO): YES